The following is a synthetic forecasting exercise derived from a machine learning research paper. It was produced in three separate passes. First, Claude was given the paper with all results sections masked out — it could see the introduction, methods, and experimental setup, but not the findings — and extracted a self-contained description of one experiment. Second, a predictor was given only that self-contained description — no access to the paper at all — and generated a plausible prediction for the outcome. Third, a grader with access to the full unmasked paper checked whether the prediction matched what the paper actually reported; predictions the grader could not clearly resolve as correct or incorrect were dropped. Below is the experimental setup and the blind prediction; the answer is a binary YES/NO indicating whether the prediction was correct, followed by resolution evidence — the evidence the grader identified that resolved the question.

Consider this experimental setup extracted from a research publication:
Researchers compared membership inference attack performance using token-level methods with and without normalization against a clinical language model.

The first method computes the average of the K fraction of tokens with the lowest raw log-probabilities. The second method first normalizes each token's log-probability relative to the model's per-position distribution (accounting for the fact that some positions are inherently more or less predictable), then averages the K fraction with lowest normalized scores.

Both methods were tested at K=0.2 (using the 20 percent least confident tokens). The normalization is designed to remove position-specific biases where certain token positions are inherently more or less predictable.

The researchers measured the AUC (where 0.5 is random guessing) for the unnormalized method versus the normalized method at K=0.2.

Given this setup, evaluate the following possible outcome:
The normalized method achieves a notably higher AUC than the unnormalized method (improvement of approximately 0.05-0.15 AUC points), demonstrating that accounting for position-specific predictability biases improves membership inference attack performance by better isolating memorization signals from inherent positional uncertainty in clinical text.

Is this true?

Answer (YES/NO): NO